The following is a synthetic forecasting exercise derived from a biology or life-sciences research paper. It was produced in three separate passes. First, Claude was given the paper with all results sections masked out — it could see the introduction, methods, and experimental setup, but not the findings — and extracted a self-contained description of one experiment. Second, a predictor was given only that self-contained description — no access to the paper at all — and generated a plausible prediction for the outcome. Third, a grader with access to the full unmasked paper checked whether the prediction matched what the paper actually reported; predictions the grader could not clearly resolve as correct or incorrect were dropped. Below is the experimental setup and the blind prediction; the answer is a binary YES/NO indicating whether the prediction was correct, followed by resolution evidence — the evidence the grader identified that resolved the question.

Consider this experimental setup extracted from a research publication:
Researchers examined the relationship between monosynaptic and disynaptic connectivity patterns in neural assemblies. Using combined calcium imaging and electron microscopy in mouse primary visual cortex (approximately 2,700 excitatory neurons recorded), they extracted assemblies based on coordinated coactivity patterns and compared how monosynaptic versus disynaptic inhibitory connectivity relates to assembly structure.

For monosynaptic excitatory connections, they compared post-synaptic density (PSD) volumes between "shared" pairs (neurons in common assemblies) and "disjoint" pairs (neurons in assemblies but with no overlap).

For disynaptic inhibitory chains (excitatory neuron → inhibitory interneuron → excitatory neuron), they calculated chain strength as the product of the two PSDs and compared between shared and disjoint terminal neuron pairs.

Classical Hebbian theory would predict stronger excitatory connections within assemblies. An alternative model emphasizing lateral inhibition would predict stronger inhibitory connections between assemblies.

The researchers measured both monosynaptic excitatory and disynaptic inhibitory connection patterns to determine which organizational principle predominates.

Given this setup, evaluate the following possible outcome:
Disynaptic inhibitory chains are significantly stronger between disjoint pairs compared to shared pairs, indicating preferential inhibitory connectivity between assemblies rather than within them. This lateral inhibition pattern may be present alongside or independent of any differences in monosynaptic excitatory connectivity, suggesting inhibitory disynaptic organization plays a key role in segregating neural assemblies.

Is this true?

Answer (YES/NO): YES